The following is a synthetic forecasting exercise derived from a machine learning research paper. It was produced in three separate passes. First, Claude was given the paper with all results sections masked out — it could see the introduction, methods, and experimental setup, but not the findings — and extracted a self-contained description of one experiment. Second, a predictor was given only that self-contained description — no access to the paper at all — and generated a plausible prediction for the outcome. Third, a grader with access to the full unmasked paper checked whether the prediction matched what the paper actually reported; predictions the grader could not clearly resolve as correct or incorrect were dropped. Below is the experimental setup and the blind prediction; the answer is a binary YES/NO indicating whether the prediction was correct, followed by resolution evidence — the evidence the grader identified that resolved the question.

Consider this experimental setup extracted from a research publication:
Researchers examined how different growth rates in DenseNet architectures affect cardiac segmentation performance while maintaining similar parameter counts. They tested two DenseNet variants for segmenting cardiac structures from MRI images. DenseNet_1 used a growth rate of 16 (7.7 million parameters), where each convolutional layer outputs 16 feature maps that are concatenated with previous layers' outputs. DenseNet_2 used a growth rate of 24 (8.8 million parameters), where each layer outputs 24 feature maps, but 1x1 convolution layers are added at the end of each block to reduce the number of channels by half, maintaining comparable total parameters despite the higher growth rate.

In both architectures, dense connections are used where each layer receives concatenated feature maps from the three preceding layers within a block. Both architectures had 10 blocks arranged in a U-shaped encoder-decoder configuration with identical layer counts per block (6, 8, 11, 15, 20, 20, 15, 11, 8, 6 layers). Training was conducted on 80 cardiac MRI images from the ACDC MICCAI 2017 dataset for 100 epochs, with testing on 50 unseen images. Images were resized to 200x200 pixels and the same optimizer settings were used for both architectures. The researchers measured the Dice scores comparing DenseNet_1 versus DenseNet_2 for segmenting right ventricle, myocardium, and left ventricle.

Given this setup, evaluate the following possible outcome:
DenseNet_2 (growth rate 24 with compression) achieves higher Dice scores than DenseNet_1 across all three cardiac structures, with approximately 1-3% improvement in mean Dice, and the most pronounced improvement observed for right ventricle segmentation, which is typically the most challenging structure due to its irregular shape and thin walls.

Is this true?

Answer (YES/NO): NO